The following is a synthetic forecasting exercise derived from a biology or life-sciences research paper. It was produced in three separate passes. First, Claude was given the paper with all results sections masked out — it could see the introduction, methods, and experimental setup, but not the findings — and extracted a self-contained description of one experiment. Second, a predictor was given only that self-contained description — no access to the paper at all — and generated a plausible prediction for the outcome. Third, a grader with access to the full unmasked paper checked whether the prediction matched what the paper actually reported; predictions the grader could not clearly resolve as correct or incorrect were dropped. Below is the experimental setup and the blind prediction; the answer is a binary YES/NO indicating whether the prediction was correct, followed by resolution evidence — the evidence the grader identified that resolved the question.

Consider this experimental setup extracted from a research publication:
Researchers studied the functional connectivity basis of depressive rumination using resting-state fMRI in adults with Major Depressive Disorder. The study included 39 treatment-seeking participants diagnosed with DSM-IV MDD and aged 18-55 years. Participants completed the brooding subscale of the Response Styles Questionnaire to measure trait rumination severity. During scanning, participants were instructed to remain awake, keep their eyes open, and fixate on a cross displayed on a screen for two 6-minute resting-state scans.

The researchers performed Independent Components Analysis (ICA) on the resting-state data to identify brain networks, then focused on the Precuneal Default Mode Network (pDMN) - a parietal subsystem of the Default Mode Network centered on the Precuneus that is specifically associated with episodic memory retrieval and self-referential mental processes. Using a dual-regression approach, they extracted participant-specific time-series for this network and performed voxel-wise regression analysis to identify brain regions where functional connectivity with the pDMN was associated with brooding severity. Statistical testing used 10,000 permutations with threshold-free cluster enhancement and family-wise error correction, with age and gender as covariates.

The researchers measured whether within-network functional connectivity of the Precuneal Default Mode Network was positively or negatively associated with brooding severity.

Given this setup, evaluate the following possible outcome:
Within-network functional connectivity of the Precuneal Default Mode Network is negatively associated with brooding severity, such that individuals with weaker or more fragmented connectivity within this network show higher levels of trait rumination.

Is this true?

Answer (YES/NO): YES